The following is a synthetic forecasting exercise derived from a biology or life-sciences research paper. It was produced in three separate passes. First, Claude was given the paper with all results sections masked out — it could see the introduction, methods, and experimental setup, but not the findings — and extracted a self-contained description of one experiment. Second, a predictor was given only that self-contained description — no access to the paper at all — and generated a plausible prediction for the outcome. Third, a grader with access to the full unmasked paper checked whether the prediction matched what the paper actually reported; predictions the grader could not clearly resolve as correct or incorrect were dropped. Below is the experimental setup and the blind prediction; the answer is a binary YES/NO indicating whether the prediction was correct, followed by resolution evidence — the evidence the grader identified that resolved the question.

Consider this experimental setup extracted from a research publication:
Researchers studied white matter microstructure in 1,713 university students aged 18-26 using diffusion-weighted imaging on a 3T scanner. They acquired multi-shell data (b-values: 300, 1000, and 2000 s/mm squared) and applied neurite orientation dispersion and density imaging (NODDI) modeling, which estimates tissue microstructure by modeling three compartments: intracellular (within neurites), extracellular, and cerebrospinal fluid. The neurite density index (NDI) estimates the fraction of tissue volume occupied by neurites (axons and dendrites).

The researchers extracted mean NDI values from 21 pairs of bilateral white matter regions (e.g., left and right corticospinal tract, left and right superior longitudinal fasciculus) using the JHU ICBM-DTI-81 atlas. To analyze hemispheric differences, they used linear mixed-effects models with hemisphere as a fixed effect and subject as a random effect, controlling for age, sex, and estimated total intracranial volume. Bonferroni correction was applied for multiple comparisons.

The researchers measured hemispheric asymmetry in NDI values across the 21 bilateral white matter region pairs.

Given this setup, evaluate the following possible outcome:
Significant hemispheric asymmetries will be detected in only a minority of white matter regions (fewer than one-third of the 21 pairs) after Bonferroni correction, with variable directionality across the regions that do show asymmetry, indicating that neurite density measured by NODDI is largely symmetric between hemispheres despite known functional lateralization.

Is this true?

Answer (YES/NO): NO